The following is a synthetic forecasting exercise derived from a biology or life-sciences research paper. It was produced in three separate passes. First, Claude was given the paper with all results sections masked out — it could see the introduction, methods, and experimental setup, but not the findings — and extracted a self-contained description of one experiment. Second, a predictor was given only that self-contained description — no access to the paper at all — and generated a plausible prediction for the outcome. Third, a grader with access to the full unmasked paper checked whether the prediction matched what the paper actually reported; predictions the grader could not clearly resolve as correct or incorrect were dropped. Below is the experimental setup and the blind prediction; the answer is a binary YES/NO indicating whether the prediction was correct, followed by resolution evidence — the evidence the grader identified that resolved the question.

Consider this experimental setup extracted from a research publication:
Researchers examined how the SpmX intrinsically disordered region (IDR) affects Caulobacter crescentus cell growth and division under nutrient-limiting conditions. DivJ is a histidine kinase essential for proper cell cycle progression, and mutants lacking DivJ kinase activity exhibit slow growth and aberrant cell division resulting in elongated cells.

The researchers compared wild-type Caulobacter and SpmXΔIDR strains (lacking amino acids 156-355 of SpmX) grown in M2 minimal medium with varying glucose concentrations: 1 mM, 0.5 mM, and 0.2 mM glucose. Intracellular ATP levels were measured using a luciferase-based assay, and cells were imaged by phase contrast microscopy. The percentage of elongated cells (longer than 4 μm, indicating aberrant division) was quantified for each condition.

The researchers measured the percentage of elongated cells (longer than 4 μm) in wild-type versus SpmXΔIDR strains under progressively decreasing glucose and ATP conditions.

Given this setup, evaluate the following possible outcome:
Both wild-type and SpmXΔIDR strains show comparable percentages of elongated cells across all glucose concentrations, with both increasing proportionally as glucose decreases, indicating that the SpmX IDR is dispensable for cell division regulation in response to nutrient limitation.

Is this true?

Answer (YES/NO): NO